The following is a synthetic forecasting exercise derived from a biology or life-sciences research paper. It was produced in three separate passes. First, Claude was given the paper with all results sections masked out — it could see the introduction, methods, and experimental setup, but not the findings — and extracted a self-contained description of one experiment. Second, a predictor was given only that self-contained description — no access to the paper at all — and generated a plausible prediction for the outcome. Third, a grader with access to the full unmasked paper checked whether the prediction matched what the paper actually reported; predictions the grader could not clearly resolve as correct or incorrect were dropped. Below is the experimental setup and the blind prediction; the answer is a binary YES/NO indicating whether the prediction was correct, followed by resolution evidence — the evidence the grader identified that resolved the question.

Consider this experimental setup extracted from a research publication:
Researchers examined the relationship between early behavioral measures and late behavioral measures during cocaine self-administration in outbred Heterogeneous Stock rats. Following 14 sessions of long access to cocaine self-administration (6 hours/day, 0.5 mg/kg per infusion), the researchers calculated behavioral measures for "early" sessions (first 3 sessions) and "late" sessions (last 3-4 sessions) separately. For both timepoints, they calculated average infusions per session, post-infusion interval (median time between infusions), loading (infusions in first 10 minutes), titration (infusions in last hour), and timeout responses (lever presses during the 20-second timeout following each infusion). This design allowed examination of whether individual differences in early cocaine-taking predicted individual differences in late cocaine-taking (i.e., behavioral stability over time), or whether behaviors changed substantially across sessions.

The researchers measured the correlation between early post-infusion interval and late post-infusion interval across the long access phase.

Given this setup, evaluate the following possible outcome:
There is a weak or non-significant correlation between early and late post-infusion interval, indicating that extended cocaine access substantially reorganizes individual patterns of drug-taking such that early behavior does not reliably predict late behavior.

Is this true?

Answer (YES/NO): NO